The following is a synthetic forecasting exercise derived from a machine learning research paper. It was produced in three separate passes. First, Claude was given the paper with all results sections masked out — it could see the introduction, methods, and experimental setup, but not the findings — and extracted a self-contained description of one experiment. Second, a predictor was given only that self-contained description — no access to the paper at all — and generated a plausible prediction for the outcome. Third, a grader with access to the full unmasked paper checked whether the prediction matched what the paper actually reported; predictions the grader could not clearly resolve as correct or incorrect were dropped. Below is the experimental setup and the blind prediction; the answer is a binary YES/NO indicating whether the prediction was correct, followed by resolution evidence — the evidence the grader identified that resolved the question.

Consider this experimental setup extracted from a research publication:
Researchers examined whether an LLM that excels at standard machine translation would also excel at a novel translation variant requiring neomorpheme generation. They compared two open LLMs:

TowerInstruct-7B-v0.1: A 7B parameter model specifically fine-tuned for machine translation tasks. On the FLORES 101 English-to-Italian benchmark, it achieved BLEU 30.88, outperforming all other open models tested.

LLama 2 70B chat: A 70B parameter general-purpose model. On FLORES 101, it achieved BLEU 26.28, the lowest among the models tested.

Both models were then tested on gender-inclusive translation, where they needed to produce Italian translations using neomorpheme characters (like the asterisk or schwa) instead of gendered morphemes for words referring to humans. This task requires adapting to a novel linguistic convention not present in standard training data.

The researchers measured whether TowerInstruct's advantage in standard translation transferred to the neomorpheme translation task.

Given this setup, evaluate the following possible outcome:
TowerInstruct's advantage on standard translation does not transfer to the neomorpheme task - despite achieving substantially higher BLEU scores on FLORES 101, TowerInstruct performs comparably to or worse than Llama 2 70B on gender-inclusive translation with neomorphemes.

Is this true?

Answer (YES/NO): NO